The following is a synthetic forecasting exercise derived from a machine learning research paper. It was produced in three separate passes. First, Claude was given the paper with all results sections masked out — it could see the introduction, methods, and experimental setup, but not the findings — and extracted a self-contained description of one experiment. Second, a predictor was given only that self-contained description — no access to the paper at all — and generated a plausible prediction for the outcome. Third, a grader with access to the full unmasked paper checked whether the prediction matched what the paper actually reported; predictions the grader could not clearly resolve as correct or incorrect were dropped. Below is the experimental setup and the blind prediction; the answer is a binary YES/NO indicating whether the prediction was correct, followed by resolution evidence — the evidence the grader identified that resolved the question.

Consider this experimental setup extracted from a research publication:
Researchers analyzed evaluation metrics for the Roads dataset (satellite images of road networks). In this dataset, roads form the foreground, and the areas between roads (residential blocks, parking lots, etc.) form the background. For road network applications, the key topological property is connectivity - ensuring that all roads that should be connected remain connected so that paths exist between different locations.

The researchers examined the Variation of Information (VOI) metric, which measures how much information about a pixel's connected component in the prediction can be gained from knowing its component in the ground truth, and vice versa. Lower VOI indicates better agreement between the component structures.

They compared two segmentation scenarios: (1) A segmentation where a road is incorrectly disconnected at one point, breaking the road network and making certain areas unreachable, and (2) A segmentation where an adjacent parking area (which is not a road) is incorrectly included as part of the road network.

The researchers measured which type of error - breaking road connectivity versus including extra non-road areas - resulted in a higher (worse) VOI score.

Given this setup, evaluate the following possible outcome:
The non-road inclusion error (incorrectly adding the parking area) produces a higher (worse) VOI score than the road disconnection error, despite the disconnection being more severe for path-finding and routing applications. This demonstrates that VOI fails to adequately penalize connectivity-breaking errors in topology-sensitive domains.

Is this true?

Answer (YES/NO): YES